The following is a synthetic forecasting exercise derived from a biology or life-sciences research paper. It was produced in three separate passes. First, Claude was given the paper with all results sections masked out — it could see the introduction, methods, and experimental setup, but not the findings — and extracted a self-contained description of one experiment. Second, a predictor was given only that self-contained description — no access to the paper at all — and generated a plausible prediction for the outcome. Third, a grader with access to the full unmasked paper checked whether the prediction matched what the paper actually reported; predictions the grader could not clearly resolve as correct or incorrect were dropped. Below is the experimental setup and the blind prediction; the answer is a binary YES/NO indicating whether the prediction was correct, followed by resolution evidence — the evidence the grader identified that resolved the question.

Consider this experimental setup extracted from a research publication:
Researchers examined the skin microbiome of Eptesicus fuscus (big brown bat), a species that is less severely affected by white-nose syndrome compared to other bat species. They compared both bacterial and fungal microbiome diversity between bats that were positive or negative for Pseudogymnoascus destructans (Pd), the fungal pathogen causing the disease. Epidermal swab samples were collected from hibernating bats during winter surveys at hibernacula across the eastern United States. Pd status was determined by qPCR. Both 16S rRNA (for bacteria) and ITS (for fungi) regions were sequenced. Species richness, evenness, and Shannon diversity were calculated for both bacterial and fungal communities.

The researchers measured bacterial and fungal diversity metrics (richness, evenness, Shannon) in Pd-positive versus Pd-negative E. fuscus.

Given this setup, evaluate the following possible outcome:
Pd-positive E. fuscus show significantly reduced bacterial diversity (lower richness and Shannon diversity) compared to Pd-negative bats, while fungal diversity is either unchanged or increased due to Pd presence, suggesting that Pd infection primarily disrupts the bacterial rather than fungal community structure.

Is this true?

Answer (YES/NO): NO